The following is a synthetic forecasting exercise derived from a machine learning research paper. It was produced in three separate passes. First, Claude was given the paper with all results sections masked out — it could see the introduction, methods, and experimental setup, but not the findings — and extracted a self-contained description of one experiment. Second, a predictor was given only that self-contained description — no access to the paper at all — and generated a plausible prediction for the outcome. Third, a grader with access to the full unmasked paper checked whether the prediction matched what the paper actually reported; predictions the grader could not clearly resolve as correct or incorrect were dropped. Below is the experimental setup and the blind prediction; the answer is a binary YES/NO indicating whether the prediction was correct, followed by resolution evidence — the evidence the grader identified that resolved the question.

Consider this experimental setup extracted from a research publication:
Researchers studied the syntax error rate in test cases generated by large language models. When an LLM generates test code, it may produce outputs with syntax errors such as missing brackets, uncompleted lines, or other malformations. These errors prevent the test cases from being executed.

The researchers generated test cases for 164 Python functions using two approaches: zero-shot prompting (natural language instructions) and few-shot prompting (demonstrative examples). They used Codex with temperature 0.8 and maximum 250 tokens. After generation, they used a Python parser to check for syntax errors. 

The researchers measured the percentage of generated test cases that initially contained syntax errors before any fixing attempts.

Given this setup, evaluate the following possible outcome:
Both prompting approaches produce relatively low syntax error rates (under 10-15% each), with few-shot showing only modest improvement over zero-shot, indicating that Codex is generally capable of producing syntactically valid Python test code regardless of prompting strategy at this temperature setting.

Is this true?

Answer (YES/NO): NO